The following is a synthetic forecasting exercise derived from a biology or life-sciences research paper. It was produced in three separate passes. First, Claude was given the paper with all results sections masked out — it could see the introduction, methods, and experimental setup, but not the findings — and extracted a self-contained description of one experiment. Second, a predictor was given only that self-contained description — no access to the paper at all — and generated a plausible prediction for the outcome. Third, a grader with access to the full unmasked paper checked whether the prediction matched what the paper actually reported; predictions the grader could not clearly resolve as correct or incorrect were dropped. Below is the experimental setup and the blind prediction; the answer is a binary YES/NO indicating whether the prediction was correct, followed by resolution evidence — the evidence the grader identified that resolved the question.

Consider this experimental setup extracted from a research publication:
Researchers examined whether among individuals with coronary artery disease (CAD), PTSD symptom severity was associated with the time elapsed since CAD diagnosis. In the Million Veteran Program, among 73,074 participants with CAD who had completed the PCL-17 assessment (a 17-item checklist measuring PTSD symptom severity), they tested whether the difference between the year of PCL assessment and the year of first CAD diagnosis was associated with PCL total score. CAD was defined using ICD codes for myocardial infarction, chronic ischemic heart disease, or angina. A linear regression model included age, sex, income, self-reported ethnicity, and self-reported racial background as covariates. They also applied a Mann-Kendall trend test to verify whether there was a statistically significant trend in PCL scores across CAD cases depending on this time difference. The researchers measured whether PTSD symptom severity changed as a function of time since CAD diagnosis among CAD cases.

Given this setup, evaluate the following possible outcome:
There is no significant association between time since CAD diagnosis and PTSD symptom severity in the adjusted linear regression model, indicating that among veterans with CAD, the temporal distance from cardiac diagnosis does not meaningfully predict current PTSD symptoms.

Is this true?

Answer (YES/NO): NO